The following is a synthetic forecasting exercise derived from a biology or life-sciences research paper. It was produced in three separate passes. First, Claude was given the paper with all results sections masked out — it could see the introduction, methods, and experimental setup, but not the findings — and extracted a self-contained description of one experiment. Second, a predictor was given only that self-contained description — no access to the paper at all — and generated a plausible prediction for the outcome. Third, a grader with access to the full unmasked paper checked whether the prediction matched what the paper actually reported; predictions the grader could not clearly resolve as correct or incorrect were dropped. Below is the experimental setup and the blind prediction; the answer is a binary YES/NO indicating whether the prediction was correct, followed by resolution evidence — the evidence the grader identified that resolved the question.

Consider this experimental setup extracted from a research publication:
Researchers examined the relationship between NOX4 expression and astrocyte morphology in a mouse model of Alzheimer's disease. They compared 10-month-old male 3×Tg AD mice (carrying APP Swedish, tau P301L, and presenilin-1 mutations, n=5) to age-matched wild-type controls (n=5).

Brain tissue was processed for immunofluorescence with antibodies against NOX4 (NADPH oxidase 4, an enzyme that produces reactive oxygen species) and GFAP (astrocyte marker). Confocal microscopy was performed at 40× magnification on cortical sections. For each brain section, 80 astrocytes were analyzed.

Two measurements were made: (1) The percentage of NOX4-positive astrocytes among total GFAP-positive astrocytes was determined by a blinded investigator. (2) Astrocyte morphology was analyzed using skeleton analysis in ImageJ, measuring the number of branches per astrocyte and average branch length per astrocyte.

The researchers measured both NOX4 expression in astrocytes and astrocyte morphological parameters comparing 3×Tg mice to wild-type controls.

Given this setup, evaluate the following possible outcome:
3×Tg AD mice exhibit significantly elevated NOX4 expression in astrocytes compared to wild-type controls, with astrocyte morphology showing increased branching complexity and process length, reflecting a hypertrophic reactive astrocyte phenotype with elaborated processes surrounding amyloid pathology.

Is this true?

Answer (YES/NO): NO